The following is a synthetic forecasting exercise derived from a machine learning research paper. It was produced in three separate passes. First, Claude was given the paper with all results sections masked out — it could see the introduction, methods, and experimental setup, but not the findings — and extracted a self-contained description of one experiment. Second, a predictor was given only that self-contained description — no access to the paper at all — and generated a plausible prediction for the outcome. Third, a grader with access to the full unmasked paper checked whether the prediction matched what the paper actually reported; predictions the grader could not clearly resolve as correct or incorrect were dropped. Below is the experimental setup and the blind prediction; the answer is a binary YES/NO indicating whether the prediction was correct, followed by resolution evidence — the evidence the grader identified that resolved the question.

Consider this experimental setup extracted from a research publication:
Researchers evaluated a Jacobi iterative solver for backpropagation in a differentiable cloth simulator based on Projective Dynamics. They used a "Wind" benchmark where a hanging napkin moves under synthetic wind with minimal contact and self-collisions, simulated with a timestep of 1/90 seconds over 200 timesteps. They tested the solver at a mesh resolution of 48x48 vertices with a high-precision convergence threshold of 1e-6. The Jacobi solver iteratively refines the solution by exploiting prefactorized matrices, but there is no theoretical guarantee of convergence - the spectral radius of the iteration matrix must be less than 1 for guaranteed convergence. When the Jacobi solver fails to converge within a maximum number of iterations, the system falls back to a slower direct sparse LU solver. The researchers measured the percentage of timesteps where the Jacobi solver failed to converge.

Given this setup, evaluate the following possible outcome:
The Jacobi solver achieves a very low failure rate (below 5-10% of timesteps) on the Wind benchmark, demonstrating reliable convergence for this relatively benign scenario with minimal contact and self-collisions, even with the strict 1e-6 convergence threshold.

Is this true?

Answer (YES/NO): NO